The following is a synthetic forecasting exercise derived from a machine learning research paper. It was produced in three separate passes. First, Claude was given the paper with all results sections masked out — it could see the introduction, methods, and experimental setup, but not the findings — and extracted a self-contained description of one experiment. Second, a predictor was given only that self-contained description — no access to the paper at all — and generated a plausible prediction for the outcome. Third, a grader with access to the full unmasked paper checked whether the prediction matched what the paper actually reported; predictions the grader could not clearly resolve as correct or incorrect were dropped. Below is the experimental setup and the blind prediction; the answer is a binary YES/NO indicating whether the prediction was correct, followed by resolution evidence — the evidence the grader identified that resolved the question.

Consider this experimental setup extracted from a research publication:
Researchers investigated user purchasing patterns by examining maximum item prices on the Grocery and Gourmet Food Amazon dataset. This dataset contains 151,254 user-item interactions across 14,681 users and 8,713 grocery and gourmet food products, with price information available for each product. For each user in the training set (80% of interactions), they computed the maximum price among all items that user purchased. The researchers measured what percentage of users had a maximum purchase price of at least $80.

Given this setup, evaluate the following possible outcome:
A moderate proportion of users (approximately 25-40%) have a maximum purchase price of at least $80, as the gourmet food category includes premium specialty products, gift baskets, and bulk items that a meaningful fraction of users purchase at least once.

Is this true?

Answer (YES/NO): NO